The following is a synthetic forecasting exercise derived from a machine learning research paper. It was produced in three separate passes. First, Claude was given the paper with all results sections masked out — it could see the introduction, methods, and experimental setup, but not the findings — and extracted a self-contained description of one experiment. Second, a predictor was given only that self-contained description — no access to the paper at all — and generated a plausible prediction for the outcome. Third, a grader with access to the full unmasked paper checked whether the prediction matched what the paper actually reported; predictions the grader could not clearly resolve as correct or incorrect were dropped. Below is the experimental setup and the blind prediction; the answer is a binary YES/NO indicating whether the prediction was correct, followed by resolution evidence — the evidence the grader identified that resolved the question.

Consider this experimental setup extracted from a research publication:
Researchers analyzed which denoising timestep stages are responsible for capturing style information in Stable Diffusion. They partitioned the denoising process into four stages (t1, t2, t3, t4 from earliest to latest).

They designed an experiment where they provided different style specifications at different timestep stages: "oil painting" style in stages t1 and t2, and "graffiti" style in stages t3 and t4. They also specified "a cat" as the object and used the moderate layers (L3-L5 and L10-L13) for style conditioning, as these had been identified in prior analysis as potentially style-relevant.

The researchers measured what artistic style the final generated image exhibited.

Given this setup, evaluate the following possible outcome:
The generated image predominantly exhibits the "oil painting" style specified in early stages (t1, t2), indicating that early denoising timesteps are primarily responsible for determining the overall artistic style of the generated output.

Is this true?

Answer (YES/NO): YES